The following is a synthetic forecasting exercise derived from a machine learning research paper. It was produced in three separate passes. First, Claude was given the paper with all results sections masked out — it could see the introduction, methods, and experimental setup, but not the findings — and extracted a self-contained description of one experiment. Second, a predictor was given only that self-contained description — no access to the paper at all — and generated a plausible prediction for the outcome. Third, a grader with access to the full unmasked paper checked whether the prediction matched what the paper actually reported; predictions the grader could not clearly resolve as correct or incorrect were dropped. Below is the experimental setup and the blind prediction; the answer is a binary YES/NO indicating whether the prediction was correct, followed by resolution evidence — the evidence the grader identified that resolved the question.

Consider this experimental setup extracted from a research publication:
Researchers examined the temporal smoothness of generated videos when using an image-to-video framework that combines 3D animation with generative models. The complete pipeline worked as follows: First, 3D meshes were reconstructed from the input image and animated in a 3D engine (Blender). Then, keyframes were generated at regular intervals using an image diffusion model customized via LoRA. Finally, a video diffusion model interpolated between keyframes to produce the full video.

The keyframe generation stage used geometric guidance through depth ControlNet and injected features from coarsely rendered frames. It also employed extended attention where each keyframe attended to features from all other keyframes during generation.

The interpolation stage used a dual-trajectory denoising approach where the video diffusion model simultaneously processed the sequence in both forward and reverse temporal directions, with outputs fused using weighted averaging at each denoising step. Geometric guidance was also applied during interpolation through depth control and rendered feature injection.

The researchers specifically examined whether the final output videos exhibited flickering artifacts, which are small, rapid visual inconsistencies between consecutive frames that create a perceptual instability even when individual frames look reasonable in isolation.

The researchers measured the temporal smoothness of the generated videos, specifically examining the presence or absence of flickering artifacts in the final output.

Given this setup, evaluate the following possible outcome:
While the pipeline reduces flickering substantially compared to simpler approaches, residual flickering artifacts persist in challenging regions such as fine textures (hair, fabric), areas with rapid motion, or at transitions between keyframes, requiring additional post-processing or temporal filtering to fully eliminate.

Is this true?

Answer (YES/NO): NO